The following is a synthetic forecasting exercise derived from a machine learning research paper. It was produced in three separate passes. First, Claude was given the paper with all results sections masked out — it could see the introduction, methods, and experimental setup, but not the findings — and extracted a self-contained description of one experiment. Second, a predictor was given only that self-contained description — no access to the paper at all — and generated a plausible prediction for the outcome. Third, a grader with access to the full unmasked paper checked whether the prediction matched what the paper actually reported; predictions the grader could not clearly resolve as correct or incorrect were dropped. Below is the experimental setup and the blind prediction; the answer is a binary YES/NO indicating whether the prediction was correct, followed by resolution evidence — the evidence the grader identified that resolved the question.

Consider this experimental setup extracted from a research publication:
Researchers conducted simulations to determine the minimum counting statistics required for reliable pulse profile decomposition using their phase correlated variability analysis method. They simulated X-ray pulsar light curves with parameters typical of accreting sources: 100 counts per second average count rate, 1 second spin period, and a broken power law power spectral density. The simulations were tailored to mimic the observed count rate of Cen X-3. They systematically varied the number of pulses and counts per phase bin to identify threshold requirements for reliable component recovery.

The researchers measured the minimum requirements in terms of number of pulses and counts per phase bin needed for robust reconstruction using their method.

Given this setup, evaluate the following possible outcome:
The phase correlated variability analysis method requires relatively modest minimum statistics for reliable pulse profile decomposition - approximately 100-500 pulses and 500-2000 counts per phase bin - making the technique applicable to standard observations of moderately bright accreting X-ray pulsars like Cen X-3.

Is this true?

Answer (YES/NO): NO